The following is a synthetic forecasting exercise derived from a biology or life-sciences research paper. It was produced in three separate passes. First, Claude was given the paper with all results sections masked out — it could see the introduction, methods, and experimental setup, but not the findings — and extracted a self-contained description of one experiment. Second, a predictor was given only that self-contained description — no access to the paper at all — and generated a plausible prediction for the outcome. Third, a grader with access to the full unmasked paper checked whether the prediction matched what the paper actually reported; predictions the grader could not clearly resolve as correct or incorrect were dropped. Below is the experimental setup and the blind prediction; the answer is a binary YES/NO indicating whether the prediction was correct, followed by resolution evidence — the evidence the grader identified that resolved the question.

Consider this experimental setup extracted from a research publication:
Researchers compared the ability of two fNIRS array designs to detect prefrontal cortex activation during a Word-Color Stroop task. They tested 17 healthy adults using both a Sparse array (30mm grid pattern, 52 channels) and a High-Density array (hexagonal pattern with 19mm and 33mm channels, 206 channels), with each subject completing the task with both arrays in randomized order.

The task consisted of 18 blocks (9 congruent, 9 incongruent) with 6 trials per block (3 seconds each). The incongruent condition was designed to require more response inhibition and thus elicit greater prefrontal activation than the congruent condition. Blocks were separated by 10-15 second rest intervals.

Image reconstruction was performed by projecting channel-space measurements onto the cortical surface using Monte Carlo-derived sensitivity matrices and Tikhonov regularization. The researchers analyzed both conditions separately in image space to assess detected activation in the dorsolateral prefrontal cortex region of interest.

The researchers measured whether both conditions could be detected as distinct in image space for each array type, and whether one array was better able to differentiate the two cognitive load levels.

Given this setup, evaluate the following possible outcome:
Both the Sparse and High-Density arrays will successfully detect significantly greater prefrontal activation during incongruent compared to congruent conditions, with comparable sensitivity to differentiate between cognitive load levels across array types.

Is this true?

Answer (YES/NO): NO